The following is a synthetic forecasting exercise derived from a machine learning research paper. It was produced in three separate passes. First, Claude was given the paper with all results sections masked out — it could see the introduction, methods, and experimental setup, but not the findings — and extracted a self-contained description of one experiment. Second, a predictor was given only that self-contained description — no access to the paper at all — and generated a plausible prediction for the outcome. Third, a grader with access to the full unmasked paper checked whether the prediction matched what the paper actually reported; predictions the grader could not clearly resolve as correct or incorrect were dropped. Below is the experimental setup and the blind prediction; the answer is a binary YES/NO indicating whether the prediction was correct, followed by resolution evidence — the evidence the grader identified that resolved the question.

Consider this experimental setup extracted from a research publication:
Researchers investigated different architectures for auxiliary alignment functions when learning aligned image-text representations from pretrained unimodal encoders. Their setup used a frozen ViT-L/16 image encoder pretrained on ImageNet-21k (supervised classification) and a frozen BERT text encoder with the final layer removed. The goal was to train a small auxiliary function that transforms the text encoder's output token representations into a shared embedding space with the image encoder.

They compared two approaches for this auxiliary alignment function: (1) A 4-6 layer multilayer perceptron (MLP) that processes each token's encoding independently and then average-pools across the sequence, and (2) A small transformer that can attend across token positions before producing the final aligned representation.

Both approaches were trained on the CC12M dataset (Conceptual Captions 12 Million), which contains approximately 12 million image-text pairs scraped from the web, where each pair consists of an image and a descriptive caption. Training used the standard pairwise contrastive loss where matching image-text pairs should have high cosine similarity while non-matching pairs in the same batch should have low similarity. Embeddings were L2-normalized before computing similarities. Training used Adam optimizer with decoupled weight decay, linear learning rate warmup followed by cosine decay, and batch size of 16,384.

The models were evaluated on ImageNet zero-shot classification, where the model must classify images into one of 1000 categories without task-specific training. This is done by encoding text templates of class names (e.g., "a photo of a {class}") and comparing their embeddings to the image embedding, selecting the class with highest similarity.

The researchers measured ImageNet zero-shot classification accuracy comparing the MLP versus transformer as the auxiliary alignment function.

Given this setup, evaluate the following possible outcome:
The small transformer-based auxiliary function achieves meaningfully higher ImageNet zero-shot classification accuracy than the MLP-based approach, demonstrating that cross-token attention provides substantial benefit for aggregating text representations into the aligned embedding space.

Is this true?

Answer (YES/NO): NO